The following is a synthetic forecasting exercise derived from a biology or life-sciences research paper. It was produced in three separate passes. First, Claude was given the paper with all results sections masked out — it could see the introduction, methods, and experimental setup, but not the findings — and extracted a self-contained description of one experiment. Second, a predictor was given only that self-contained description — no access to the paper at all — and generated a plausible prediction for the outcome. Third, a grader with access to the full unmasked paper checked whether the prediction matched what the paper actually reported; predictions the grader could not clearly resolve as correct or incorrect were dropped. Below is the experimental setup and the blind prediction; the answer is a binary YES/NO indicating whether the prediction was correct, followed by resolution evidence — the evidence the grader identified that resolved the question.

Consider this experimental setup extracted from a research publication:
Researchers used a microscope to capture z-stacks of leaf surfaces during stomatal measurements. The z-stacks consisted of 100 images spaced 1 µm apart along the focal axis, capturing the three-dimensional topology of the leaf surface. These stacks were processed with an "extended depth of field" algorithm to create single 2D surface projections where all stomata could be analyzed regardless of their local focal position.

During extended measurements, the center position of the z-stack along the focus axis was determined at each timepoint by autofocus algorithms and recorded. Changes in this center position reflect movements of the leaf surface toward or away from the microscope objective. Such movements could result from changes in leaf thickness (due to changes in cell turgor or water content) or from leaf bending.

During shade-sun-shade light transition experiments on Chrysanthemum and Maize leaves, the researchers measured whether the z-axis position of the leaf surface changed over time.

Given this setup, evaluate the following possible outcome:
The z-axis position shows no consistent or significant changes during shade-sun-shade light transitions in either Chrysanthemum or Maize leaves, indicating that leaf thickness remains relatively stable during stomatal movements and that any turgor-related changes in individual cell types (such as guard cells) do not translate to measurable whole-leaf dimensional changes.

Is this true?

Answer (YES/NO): NO